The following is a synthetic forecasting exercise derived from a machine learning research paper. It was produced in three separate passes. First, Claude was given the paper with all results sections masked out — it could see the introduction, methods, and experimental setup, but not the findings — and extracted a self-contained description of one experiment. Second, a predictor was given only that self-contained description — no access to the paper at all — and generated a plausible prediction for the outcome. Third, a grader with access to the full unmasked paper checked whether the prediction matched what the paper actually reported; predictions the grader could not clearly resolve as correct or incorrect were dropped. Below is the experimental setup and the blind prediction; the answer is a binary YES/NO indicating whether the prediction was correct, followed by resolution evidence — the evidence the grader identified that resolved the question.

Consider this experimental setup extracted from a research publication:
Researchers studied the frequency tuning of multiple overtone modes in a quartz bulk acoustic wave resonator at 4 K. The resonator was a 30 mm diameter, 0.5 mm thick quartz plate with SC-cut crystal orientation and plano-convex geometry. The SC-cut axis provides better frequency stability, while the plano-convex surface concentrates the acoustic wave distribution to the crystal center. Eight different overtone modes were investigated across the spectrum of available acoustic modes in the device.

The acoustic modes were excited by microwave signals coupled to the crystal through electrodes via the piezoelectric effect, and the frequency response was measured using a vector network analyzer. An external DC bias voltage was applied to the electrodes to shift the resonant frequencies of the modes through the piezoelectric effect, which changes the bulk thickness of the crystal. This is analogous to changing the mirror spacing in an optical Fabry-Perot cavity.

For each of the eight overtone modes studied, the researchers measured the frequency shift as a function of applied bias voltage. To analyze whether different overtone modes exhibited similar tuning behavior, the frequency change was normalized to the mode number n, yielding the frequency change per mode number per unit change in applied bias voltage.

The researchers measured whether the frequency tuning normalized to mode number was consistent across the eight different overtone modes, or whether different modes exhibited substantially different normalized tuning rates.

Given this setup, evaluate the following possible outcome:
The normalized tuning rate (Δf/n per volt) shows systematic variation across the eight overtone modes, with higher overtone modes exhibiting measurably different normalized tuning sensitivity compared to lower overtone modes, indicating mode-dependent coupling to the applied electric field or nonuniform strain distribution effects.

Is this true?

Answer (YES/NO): NO